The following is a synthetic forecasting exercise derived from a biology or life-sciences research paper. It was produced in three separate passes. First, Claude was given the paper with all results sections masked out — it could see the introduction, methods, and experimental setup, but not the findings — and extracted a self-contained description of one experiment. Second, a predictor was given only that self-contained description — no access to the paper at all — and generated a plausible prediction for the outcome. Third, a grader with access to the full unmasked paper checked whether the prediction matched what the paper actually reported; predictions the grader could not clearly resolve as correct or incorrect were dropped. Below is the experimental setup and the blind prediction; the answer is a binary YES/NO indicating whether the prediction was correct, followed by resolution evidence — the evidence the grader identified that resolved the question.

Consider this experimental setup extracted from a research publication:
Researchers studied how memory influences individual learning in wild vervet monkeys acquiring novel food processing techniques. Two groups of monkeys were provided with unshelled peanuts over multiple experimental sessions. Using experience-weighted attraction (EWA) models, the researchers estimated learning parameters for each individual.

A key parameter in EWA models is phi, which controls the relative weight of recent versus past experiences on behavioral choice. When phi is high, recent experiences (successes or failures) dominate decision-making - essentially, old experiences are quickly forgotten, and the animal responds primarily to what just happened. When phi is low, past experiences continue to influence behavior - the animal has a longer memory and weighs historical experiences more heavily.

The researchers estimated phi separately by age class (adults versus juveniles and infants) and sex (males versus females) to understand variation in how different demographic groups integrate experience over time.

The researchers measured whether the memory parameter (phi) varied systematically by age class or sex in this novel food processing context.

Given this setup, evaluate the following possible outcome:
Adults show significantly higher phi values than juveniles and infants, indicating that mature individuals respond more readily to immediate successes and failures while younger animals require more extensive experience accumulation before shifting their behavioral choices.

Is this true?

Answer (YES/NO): NO